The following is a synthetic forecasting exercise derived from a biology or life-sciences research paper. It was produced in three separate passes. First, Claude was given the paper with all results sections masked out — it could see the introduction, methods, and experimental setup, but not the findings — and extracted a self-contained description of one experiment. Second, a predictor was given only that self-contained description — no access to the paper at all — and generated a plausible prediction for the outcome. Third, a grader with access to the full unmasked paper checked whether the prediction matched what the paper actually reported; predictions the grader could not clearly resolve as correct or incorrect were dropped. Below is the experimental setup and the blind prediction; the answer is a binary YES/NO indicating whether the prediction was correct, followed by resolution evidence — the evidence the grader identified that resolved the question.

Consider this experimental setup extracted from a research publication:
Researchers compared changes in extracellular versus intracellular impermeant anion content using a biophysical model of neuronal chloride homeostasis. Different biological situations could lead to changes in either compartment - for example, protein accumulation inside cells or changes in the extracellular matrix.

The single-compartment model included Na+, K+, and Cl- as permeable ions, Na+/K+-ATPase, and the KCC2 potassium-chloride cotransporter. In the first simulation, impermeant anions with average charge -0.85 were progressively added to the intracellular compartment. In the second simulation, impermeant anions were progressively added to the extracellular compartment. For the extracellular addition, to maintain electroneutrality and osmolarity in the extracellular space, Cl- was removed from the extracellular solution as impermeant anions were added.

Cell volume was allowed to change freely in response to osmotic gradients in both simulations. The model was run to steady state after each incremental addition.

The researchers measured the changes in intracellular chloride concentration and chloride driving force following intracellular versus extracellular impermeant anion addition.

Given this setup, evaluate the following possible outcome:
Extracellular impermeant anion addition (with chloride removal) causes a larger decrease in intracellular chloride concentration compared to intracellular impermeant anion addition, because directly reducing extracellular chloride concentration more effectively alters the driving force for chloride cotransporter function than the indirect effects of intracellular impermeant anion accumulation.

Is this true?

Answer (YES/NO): NO